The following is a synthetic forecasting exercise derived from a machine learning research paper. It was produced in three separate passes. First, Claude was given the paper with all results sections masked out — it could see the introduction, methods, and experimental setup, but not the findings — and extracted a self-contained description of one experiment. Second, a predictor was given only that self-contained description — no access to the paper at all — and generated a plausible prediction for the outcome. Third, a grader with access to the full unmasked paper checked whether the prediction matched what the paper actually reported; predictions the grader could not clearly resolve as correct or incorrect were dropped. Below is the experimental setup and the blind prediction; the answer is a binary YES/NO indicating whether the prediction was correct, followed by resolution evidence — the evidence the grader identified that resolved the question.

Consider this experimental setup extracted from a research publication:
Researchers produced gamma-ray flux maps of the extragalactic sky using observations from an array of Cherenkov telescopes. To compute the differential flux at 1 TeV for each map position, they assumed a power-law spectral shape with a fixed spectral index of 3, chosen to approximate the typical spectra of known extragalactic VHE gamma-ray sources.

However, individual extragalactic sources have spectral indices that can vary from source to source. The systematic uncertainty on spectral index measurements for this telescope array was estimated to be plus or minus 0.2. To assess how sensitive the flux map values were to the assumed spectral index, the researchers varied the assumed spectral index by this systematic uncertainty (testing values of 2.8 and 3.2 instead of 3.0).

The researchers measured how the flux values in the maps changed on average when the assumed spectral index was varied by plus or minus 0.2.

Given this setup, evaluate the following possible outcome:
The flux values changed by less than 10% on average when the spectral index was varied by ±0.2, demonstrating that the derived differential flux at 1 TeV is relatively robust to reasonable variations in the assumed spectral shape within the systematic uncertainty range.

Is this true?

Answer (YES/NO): NO